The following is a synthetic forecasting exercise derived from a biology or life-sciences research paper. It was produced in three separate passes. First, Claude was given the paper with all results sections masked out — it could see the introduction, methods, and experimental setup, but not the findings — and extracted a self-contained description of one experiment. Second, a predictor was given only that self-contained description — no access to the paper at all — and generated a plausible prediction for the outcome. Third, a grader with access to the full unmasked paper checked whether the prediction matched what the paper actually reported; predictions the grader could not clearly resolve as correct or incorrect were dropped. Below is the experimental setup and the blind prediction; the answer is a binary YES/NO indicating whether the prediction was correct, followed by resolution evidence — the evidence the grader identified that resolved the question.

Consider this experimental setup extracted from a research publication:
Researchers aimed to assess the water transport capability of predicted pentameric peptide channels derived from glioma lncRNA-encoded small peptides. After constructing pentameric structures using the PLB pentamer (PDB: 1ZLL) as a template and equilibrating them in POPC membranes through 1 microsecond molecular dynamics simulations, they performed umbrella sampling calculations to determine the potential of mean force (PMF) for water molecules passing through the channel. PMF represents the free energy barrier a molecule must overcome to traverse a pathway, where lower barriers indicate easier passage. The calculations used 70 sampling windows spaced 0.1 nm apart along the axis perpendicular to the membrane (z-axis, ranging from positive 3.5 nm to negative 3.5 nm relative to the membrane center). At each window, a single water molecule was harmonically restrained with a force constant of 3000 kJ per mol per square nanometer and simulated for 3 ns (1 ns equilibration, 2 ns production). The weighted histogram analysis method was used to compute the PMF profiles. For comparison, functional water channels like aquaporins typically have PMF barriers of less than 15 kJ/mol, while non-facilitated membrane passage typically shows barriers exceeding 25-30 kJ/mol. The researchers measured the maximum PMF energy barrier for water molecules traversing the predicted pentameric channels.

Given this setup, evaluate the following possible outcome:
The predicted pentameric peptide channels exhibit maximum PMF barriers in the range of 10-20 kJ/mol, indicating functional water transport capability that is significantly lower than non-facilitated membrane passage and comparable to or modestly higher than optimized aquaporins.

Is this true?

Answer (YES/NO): NO